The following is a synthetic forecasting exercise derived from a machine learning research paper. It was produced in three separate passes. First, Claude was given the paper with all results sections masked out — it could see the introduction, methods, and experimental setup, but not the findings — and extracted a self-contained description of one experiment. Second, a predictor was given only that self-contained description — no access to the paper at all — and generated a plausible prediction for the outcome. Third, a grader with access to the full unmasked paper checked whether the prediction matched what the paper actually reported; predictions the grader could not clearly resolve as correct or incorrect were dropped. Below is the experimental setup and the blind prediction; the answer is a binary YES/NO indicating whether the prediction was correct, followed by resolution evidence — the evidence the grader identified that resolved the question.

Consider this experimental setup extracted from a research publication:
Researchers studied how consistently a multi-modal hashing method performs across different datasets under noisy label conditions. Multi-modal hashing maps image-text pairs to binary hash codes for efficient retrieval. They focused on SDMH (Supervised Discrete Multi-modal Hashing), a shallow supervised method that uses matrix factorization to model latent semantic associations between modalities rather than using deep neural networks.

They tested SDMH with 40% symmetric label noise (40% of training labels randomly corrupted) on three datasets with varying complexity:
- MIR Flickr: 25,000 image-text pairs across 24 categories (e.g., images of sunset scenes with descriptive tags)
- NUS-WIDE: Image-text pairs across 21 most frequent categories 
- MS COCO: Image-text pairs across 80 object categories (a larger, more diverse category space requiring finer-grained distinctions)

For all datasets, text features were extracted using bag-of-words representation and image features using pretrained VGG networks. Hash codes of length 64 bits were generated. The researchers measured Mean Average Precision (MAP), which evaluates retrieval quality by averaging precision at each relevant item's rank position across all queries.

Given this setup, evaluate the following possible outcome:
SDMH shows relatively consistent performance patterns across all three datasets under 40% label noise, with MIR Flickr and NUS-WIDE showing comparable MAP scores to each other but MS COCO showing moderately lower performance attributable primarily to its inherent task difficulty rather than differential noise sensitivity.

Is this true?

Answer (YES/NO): NO